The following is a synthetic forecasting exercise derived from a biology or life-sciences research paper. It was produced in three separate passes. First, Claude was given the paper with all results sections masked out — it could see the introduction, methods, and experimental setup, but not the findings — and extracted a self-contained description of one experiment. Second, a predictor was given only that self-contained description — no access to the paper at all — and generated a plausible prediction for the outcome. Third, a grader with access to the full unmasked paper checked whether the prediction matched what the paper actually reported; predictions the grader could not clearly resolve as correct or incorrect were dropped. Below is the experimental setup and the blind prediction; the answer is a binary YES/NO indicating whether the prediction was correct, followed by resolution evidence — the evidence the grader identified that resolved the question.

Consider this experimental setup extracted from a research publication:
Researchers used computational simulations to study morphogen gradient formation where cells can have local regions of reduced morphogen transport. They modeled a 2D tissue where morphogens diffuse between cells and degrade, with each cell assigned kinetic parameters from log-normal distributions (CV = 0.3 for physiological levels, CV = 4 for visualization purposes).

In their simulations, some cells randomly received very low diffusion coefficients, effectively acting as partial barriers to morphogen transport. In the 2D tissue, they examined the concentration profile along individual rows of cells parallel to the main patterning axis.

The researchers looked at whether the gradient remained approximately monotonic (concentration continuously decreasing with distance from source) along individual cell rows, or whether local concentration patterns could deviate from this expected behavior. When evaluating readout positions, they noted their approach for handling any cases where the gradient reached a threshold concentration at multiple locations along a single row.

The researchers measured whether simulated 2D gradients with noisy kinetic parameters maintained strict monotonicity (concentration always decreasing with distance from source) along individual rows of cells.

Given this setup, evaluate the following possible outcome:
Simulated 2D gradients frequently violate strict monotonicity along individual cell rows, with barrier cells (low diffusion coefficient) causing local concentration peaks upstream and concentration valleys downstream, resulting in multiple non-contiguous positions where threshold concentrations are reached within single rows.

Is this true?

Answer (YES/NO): YES